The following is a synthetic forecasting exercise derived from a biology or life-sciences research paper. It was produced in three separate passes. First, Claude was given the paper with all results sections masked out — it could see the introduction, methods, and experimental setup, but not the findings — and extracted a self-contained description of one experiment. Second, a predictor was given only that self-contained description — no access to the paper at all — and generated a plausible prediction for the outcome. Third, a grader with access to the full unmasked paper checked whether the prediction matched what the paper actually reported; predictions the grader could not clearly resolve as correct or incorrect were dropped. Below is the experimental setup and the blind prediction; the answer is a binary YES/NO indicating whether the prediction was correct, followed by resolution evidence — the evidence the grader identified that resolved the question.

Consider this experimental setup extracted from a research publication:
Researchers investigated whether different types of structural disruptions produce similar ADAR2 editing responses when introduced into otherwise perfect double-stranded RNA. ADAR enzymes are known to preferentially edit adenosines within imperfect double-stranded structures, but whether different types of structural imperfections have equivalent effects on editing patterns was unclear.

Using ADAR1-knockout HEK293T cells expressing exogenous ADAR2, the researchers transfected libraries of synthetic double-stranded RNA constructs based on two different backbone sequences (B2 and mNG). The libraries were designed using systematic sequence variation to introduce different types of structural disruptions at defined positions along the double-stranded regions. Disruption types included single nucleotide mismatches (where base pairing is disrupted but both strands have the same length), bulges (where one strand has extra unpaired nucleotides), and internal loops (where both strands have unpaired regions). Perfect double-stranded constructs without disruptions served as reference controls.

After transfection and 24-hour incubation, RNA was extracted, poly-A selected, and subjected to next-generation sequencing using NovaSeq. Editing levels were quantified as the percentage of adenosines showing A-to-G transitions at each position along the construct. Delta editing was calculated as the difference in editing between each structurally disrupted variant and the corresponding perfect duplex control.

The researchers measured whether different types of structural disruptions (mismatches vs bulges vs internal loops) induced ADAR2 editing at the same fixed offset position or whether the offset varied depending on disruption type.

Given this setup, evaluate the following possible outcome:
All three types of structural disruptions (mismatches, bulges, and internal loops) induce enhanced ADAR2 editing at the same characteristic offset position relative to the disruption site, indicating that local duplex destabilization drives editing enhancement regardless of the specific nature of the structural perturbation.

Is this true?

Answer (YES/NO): YES